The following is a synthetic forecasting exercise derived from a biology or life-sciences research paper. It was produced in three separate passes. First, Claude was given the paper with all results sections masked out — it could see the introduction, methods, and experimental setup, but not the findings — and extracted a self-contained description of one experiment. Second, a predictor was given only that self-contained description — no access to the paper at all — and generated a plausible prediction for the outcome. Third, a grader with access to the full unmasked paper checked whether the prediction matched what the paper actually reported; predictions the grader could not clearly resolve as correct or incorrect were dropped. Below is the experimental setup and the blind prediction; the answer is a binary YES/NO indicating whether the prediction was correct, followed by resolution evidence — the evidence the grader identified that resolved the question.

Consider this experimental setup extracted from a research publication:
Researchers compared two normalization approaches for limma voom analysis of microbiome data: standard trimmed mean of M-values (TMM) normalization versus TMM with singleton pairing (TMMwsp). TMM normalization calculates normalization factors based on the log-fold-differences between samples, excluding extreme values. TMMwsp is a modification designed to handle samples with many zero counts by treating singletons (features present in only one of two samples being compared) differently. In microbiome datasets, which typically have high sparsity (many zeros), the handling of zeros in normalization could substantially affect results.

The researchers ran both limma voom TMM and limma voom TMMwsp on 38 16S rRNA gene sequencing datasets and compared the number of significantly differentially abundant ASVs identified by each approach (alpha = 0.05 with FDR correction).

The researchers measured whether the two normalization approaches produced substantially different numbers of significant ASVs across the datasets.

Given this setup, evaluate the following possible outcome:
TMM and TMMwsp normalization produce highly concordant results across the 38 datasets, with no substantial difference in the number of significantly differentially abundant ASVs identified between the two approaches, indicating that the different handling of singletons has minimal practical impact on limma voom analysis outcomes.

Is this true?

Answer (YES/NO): NO